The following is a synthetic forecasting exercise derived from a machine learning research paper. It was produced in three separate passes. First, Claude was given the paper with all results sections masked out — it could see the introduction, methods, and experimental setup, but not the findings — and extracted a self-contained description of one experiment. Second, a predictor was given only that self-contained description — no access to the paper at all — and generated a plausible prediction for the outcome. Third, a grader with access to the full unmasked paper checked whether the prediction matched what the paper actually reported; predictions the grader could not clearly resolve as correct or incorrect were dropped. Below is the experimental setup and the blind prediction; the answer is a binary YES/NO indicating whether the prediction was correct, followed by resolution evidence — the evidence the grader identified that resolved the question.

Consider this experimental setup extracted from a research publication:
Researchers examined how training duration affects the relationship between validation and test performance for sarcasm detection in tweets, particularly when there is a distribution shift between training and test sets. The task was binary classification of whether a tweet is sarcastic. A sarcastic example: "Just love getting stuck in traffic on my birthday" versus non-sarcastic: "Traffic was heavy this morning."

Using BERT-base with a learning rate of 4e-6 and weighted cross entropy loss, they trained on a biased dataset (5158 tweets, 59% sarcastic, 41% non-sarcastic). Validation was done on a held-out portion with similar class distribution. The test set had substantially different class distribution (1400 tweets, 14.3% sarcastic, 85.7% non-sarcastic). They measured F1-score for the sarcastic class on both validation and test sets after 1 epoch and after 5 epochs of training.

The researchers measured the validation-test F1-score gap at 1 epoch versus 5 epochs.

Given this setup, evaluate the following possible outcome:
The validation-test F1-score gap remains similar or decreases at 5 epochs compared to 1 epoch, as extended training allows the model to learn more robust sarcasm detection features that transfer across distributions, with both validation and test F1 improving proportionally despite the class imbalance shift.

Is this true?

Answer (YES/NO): NO